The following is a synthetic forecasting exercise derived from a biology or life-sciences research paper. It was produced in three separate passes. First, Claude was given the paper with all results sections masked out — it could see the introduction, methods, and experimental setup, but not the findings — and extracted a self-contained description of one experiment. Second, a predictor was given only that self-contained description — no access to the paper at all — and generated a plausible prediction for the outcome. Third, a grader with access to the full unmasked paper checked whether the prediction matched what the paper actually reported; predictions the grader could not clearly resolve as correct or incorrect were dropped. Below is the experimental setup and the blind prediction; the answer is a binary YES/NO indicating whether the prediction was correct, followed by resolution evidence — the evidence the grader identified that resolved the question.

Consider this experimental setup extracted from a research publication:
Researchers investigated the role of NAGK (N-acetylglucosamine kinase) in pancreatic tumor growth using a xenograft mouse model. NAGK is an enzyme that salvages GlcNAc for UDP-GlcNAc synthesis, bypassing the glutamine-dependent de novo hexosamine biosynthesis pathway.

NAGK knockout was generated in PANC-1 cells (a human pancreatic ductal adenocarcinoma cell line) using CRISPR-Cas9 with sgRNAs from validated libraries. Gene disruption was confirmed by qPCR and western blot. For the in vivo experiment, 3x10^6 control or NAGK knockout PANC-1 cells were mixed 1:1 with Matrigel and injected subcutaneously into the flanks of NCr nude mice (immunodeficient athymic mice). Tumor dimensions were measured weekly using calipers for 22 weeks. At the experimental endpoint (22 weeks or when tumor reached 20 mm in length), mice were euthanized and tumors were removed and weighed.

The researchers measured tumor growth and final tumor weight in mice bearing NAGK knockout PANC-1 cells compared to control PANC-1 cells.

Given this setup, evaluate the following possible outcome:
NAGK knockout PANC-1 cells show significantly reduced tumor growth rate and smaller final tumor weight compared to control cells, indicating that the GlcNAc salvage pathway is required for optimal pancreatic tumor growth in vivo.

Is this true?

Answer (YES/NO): NO